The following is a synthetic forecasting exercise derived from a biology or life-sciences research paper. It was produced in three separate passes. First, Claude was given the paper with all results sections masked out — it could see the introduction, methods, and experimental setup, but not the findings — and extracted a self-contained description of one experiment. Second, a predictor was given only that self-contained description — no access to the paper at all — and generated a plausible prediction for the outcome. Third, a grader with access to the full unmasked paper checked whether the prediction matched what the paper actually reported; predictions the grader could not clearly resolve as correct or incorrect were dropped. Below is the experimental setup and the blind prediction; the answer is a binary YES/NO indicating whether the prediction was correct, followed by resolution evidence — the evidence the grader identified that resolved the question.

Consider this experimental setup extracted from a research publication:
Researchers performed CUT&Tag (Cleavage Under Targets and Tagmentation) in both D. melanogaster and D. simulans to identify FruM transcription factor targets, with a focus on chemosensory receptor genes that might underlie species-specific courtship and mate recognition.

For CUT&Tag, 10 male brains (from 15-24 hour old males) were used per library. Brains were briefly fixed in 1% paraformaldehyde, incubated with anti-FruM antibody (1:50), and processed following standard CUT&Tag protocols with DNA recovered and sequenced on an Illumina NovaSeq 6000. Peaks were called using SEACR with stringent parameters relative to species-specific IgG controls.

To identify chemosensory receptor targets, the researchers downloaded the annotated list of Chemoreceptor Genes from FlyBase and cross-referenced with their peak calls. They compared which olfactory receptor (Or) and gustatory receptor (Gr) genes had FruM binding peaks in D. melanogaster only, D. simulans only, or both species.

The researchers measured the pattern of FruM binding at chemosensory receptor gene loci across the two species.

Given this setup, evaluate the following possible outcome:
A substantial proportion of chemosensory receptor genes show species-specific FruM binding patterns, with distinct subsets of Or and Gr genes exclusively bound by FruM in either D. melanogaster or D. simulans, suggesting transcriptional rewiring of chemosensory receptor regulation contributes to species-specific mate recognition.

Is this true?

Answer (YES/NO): YES